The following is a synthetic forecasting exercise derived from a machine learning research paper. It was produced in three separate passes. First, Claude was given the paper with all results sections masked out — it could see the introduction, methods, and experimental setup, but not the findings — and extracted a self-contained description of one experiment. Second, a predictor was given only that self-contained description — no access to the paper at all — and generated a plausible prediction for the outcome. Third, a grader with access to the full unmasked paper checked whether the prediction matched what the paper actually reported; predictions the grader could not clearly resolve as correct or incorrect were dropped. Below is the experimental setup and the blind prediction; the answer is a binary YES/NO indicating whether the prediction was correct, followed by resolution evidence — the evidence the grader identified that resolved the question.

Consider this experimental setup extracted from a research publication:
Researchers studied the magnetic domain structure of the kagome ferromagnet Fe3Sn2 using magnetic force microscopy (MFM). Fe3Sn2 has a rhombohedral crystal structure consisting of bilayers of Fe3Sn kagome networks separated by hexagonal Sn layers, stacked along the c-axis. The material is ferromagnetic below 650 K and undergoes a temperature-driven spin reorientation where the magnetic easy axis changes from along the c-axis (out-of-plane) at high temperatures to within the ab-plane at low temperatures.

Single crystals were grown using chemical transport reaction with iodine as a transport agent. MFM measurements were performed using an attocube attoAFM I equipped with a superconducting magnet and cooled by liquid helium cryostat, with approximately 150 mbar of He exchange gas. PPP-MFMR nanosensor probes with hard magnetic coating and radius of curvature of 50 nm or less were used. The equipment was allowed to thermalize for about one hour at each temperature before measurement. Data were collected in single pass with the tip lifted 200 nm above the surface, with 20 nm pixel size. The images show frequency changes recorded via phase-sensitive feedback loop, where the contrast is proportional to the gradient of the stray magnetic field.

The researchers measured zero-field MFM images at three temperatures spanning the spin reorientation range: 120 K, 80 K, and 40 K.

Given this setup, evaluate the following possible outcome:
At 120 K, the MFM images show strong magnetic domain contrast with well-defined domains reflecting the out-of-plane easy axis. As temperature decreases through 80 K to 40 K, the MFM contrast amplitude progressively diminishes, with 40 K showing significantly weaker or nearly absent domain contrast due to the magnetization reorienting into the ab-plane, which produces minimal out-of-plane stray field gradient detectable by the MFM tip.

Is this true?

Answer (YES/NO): NO